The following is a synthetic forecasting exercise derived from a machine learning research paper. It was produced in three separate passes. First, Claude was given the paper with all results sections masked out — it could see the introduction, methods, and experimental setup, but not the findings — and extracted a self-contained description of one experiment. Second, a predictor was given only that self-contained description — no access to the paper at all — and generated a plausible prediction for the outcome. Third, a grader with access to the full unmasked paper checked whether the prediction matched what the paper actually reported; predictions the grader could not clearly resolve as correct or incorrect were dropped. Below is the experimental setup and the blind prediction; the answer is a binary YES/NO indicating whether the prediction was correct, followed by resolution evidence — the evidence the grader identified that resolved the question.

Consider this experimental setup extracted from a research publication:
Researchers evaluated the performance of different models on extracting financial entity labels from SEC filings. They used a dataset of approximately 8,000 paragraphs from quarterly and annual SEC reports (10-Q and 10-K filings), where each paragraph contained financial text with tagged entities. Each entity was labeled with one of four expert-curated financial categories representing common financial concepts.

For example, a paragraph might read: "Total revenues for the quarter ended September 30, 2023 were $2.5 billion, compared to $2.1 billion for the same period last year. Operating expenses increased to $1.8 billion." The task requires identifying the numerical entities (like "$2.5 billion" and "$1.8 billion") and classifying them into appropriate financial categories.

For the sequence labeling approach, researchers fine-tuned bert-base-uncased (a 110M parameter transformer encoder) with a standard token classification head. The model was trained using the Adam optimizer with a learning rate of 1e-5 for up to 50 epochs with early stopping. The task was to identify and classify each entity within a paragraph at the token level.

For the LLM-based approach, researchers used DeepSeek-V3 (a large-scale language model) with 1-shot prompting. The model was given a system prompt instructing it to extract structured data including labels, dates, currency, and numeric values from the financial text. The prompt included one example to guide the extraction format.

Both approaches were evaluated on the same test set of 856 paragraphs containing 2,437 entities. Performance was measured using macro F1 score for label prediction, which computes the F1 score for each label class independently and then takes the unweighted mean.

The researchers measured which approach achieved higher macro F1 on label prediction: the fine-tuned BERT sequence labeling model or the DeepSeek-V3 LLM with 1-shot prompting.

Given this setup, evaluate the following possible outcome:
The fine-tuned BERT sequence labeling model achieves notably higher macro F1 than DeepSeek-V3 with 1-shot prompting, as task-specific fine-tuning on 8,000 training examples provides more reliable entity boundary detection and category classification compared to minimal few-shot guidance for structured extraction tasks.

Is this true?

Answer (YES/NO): YES